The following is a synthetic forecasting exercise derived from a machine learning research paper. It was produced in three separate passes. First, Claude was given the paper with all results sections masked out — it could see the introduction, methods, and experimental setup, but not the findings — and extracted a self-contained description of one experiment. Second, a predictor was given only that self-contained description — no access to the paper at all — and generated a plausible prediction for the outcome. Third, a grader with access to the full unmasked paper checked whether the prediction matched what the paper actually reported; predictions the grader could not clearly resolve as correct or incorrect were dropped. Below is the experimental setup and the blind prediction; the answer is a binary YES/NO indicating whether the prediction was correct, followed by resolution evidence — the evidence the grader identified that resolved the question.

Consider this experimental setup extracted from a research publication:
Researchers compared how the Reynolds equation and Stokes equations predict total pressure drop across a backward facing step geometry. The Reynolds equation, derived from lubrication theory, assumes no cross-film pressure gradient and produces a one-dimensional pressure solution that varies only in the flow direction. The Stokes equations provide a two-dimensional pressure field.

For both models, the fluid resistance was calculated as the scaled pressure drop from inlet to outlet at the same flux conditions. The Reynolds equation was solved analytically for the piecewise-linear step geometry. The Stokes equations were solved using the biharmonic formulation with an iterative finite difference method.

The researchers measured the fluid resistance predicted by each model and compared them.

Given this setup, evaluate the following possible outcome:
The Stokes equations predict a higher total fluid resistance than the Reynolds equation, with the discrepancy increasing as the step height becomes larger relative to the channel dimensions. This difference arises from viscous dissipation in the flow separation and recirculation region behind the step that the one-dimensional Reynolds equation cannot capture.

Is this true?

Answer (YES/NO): YES